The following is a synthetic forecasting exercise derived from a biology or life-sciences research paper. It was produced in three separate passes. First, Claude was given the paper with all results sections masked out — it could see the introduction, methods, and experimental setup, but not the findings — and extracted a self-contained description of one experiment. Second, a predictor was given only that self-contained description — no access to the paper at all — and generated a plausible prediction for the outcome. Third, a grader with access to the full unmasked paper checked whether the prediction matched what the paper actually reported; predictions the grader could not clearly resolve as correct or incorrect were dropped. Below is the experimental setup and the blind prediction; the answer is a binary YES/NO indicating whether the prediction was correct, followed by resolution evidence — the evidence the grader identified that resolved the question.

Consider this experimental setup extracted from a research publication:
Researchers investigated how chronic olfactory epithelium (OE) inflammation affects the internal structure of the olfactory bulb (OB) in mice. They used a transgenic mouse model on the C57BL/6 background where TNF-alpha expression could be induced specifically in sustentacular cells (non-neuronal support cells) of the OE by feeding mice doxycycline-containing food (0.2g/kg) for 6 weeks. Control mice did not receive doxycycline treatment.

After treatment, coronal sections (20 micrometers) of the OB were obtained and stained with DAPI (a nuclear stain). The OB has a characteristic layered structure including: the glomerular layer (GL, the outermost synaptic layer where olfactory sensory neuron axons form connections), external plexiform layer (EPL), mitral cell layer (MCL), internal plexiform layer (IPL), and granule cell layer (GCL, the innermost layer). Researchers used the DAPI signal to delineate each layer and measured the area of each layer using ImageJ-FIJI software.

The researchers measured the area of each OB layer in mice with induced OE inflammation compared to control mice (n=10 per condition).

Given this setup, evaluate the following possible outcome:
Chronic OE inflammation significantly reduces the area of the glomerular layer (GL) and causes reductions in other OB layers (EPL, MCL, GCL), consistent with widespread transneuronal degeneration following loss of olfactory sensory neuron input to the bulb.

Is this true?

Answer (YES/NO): NO